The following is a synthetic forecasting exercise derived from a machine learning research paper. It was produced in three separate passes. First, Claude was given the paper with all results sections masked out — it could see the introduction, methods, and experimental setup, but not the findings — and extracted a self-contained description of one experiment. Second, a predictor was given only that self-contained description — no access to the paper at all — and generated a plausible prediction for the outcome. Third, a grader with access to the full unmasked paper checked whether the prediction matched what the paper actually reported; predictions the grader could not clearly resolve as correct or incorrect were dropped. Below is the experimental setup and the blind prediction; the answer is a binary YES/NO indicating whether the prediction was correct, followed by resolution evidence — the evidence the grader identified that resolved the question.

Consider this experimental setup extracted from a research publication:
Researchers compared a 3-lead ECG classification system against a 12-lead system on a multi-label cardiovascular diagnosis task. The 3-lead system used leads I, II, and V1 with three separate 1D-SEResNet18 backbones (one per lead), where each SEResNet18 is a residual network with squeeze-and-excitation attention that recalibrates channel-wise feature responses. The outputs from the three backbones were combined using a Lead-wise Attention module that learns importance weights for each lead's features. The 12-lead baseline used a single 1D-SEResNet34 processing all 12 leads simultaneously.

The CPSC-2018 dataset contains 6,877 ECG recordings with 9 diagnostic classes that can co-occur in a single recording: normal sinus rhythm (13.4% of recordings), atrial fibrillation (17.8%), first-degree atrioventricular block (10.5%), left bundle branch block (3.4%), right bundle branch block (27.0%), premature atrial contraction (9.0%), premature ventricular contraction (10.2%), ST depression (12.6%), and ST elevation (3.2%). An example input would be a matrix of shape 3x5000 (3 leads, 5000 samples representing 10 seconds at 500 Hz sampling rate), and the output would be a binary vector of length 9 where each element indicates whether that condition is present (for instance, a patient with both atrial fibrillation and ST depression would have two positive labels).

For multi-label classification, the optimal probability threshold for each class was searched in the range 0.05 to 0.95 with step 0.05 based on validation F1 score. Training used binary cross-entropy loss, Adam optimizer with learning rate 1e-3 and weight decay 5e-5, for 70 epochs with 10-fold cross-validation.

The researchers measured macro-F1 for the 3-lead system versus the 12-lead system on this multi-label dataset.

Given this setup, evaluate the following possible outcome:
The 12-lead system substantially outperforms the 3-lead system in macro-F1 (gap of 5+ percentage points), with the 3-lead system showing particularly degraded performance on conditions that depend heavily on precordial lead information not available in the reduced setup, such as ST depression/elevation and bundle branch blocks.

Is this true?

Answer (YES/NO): NO